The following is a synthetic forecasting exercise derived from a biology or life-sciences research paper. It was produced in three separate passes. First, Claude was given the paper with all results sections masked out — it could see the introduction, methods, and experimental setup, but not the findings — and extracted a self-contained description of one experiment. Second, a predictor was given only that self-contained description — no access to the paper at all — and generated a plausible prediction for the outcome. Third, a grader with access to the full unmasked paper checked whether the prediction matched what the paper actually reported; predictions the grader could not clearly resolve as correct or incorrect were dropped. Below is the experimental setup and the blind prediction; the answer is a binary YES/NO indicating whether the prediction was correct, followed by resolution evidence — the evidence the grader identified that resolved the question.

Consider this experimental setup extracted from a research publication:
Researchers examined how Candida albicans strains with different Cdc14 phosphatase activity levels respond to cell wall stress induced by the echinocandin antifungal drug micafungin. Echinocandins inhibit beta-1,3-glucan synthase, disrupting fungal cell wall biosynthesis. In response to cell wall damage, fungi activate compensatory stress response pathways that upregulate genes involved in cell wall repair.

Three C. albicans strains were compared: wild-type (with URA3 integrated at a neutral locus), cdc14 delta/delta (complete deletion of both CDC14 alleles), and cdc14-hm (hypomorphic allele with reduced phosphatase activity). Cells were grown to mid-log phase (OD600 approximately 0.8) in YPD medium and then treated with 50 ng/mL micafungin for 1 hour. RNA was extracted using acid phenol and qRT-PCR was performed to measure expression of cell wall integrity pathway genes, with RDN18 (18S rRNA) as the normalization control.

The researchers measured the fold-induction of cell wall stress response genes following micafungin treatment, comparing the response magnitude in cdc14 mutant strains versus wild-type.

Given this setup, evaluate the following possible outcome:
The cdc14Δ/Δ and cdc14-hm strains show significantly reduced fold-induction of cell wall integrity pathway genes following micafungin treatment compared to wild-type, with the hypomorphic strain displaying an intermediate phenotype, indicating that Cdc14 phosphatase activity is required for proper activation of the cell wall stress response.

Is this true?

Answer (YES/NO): YES